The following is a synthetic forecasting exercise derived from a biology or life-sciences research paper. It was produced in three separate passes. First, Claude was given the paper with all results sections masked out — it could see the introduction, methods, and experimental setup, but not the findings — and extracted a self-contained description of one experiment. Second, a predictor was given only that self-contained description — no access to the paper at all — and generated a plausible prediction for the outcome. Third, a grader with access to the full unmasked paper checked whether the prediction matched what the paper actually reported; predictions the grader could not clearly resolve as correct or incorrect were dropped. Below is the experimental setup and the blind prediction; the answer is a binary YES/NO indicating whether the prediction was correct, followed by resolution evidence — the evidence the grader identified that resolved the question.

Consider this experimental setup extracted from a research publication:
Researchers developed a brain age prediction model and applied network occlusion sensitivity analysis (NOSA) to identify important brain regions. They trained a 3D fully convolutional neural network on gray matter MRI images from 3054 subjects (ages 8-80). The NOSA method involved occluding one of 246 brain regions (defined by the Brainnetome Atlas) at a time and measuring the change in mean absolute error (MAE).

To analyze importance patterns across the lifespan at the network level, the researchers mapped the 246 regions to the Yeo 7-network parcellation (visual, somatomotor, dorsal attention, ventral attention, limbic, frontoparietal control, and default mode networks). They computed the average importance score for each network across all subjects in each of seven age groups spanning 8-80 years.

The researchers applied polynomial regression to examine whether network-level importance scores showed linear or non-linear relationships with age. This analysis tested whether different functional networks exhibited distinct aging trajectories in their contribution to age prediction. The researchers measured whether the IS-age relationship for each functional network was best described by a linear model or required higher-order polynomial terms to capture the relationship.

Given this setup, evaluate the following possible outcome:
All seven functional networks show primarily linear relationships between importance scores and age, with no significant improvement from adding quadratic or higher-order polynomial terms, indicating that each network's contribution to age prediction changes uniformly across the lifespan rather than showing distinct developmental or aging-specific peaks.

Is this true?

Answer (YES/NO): NO